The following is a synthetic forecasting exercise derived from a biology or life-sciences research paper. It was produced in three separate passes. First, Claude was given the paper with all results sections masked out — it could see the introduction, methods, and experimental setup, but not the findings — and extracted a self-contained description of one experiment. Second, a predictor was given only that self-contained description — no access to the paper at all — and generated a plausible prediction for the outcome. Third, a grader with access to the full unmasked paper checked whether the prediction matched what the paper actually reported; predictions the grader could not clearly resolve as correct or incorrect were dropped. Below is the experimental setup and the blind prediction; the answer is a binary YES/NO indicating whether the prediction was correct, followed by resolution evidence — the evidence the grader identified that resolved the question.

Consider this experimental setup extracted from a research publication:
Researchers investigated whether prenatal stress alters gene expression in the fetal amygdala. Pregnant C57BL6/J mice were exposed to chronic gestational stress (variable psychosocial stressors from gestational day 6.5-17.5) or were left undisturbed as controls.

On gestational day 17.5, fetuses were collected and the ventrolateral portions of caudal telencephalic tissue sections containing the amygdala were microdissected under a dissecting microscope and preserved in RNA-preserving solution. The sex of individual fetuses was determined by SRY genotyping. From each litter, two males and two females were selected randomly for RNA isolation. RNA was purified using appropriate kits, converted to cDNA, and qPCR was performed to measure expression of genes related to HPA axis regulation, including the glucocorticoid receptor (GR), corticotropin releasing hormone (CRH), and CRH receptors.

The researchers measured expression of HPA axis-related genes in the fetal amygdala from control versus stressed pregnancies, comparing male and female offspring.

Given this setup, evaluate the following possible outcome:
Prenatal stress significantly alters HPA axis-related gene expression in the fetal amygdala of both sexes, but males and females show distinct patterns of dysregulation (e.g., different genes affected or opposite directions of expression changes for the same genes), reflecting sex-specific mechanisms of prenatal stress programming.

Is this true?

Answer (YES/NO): NO